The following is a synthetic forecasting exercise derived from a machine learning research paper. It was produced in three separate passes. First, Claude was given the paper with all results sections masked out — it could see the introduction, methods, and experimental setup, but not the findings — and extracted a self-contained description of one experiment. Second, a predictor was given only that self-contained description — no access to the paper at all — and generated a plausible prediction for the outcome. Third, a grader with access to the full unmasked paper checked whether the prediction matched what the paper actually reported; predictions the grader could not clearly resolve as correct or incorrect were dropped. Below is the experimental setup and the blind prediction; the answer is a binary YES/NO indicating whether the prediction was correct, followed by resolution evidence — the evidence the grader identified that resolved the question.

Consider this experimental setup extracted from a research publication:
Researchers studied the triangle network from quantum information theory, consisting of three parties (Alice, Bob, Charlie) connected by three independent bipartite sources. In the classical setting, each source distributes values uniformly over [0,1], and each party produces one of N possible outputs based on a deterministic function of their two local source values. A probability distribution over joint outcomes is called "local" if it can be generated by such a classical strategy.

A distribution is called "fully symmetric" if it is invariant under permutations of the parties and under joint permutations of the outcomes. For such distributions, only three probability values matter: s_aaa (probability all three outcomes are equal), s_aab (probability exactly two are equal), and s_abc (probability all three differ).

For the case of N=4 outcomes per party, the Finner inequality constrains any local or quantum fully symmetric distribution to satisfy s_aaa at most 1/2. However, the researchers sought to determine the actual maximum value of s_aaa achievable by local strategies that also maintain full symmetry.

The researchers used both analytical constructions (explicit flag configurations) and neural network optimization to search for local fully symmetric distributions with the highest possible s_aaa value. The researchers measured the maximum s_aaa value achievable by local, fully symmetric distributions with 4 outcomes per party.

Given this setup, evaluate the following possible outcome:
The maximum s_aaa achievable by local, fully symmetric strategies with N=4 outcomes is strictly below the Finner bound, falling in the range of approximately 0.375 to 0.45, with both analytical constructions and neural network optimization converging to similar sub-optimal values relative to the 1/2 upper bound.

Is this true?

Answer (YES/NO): NO